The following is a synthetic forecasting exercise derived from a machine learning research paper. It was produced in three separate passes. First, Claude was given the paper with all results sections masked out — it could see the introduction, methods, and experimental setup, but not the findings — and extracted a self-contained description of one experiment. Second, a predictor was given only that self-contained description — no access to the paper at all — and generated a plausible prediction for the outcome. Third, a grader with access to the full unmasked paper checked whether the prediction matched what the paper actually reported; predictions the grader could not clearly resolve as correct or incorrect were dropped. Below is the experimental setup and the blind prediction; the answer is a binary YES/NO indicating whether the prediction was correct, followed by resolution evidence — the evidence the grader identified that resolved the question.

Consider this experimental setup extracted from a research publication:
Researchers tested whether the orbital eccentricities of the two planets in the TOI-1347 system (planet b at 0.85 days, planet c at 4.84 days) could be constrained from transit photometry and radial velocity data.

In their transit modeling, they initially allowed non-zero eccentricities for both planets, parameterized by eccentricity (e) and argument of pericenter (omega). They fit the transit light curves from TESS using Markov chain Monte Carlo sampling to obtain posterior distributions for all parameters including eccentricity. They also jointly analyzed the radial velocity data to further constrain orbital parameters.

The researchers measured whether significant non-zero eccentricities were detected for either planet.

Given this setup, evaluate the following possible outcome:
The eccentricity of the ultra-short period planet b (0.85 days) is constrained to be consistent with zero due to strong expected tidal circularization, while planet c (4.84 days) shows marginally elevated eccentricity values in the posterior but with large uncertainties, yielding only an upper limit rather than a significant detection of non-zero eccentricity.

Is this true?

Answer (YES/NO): NO